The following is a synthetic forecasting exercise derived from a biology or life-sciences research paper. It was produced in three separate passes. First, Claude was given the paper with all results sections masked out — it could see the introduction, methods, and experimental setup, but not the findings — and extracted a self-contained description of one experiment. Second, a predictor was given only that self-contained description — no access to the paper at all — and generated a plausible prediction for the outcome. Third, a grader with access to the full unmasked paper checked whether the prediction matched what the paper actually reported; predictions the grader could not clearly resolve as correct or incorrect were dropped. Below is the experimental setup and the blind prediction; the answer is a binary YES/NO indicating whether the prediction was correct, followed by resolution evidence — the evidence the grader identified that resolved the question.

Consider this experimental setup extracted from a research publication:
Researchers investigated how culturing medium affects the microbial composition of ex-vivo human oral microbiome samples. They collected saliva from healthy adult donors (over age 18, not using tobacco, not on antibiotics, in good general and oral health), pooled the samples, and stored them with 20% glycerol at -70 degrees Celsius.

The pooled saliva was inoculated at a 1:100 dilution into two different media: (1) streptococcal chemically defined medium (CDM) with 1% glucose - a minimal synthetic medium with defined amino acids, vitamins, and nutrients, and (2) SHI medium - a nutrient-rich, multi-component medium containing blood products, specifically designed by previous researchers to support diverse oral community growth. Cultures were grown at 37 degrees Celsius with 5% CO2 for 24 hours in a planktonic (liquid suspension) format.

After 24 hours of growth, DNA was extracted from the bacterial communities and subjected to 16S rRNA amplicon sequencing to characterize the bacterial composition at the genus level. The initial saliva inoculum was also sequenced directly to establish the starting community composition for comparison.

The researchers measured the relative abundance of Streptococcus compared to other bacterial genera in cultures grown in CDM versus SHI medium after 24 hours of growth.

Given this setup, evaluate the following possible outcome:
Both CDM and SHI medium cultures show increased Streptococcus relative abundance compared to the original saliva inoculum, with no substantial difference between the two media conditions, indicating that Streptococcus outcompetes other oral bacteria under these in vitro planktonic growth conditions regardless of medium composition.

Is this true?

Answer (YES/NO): NO